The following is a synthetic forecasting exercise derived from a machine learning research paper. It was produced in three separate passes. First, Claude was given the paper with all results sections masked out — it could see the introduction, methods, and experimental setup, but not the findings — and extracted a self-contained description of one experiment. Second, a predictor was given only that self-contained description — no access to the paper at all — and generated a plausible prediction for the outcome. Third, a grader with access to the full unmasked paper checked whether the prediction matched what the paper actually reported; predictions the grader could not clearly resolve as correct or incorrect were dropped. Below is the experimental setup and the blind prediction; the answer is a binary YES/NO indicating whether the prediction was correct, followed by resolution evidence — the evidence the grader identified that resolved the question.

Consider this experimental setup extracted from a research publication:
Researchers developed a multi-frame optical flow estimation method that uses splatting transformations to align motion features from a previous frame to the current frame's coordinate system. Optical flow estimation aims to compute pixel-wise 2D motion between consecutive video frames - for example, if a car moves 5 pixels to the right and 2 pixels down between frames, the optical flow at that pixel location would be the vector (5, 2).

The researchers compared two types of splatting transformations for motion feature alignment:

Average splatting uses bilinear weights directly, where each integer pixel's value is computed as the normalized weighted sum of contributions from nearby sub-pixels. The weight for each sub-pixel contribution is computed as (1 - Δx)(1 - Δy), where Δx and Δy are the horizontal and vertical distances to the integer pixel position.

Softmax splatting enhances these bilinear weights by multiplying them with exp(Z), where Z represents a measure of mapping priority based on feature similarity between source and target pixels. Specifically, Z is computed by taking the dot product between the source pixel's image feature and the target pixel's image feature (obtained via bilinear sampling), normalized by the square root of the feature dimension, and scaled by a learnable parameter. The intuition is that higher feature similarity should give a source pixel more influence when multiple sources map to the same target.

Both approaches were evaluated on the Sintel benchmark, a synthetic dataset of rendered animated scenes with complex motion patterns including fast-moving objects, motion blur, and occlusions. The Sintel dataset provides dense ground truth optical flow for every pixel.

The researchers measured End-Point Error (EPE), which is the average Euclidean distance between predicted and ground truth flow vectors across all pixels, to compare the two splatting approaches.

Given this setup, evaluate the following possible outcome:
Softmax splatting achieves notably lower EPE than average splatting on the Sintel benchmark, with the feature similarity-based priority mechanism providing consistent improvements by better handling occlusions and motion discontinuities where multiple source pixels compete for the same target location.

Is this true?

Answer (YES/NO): NO